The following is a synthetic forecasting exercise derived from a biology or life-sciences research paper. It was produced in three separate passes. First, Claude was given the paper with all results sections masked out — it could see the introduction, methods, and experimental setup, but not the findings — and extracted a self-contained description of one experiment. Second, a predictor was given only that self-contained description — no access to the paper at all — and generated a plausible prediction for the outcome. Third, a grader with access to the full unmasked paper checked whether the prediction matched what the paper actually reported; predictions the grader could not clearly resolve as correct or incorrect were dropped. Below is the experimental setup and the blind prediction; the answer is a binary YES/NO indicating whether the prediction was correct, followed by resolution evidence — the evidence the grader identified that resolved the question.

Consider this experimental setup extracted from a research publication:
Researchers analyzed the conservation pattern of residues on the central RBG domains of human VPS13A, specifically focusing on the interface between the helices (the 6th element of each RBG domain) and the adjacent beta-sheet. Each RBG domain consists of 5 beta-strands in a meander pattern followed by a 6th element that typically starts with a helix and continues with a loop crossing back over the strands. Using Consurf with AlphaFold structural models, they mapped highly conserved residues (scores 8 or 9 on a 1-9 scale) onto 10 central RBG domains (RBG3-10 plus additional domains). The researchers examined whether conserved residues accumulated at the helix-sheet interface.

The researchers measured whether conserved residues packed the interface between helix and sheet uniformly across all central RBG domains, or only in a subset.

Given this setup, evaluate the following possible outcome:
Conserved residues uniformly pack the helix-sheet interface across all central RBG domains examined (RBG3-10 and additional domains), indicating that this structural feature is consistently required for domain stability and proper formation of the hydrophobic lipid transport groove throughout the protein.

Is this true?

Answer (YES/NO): NO